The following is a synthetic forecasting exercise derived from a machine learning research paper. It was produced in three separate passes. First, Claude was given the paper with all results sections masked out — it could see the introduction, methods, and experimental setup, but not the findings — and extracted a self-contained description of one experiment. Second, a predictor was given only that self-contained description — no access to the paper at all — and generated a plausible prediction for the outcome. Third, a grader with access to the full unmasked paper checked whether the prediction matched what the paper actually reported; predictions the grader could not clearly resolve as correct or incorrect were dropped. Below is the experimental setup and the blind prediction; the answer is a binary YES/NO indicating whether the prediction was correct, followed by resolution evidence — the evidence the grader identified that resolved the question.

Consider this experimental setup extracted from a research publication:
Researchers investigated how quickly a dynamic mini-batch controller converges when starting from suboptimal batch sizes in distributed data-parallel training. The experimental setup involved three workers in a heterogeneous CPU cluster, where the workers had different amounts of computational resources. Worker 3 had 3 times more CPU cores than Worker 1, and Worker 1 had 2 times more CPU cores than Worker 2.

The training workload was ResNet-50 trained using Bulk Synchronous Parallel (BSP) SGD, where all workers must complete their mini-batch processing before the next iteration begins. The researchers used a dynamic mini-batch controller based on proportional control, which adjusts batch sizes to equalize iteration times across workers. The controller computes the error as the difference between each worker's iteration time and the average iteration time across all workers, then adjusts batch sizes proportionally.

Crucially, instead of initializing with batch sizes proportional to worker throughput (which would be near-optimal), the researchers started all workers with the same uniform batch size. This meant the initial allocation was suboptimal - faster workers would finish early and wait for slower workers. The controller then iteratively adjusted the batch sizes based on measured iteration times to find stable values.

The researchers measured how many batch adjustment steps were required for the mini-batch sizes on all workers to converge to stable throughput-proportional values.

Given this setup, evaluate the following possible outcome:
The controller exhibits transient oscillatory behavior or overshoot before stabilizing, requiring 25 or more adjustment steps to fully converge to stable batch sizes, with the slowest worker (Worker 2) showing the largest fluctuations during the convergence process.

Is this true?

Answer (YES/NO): NO